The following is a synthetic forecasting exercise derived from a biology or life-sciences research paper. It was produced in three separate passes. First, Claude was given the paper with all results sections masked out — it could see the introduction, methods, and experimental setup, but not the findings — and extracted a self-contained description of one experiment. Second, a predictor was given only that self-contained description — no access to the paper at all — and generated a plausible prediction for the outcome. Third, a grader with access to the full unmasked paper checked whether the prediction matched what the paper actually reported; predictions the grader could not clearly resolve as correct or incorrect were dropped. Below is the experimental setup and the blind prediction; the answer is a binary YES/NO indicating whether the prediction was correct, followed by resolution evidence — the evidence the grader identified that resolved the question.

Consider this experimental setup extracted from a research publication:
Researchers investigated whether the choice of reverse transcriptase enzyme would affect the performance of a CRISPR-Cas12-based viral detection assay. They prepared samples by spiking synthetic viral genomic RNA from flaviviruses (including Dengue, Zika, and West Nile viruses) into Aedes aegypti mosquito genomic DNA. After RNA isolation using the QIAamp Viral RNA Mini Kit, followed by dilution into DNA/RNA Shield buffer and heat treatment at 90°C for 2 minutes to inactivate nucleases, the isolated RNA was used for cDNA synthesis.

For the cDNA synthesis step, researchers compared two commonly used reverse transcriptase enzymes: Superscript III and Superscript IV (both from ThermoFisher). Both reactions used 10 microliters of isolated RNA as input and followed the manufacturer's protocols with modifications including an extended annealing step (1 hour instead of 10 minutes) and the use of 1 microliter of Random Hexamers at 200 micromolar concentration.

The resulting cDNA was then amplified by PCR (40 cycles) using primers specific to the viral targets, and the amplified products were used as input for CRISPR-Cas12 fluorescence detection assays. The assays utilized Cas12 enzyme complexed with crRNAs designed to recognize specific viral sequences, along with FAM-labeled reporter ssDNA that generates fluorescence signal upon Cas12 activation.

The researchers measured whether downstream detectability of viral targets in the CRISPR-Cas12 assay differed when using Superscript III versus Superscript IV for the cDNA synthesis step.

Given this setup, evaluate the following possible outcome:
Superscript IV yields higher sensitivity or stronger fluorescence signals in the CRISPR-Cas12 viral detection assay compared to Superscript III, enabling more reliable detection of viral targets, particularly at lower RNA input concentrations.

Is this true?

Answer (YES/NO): NO